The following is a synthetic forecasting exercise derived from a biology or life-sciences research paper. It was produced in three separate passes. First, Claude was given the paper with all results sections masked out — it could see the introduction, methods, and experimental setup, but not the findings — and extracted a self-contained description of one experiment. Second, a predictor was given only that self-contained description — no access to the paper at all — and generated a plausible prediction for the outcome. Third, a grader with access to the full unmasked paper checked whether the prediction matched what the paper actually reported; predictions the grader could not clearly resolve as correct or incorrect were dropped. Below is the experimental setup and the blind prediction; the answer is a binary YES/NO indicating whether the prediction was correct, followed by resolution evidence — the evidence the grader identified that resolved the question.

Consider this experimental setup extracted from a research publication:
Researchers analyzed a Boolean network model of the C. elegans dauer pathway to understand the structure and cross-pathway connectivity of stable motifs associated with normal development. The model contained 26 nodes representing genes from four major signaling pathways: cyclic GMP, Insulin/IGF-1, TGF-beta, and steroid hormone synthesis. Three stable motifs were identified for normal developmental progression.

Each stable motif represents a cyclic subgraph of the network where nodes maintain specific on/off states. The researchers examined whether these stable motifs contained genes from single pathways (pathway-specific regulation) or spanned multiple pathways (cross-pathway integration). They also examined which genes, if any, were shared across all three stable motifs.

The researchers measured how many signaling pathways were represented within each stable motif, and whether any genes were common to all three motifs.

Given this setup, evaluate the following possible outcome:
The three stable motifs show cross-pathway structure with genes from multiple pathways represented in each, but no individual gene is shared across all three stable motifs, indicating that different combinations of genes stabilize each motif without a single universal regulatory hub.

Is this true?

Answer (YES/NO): NO